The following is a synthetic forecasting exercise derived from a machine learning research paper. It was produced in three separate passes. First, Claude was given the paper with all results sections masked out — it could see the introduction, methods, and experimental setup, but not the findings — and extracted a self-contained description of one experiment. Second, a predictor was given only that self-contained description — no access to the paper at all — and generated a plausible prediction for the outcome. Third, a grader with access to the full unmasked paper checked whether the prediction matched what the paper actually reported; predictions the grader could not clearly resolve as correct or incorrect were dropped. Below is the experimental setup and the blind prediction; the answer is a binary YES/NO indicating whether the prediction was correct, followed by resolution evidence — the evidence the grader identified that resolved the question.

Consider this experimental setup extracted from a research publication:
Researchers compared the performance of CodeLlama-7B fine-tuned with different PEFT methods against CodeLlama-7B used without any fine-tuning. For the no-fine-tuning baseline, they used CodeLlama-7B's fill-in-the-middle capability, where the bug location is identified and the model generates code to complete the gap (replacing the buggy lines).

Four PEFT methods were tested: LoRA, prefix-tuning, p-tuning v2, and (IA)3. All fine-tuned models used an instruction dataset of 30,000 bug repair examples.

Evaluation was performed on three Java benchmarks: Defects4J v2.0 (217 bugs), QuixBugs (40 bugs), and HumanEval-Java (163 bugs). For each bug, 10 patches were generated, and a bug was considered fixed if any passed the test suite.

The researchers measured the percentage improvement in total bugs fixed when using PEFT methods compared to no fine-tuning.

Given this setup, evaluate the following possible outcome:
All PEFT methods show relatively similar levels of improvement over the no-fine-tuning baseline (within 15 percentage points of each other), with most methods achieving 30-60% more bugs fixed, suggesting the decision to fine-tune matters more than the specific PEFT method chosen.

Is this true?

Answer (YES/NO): NO